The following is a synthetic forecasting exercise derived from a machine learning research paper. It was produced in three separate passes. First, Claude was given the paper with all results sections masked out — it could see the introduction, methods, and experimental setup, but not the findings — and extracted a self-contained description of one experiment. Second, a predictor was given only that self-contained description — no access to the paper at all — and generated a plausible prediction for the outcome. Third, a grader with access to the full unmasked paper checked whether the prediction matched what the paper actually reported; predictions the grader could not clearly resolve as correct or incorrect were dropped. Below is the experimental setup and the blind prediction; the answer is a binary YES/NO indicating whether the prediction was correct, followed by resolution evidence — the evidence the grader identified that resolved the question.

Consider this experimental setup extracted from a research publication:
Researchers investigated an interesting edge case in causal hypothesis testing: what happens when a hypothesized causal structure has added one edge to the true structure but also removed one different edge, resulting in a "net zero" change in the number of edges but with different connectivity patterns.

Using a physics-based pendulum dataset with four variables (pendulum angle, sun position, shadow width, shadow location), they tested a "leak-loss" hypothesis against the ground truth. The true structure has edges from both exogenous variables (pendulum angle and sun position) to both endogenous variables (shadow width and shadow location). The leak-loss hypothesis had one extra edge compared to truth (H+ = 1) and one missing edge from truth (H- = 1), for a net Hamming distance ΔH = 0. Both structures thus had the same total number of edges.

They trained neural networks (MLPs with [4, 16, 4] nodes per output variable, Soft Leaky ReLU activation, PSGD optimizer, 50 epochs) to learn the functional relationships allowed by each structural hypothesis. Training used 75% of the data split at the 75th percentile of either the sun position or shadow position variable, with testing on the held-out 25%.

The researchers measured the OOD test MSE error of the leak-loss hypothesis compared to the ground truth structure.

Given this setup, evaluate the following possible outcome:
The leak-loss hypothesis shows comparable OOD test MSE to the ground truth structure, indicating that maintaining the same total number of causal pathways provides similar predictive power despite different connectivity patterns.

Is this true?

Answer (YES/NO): NO